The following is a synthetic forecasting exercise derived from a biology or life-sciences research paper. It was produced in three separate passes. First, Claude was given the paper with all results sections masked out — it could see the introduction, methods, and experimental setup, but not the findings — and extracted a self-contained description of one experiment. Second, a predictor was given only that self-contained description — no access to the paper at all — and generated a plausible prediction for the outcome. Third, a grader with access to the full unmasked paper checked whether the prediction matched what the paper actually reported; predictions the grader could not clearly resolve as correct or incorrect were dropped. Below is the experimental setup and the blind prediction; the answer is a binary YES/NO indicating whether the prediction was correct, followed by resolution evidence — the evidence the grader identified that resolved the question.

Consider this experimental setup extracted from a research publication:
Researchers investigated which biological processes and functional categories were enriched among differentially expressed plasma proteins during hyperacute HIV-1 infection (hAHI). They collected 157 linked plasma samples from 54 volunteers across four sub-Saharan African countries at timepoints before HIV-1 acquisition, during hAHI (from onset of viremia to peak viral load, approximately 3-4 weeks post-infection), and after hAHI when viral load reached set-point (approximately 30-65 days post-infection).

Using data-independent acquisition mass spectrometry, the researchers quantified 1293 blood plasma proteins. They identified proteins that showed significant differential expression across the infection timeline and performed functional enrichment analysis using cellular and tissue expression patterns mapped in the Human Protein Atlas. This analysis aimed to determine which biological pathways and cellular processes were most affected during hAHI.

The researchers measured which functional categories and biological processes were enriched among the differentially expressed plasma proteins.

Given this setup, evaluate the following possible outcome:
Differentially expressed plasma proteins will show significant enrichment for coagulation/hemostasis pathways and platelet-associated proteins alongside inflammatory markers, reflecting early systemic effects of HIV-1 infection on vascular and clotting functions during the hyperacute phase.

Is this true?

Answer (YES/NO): YES